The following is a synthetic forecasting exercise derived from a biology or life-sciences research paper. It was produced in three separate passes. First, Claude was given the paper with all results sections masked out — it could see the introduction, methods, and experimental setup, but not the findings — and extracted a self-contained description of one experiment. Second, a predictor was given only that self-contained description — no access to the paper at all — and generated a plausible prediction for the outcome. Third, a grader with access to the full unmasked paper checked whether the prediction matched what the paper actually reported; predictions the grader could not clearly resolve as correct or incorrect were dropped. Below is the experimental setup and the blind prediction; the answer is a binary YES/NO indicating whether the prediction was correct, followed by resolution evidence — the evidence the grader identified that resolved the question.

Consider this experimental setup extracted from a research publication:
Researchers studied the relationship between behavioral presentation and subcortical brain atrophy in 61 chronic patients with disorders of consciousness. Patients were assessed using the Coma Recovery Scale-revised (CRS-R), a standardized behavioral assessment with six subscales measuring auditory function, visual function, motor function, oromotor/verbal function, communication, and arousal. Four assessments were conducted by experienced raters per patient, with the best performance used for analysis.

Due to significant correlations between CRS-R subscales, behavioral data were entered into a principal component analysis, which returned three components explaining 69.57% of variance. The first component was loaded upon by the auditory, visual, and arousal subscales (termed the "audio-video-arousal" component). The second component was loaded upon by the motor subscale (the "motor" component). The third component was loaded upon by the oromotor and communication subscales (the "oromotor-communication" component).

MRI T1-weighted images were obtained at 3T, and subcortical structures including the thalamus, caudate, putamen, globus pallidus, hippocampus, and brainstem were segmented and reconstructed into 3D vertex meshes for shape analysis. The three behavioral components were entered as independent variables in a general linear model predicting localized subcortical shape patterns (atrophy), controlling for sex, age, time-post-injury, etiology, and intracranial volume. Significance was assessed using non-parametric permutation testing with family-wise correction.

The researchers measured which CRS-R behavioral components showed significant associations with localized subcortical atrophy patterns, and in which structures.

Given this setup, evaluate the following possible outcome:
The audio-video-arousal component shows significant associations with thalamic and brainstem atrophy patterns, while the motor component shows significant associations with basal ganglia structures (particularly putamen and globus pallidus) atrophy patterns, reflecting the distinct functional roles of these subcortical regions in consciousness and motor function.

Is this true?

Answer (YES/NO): NO